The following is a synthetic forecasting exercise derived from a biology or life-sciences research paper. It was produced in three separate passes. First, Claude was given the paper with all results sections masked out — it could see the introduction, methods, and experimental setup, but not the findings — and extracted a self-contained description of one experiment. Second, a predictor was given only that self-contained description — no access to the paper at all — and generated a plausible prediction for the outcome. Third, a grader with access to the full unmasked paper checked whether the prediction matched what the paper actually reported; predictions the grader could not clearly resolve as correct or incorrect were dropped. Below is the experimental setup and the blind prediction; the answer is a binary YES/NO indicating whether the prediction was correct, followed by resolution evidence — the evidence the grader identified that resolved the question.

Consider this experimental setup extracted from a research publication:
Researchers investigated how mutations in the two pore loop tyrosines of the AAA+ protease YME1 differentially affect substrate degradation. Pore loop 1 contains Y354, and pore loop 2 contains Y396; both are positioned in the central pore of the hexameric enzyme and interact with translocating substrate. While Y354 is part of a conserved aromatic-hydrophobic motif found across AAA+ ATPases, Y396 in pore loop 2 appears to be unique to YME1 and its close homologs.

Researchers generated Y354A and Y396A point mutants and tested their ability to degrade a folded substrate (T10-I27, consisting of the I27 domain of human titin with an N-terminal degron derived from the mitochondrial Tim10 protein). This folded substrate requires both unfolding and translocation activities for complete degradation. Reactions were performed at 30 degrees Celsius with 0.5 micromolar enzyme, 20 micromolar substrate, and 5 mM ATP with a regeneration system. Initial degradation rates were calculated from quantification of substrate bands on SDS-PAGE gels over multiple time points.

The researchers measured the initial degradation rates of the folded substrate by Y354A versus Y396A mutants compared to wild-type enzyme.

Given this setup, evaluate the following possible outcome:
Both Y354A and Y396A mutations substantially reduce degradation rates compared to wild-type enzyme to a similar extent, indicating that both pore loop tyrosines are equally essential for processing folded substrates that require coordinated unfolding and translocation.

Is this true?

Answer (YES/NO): NO